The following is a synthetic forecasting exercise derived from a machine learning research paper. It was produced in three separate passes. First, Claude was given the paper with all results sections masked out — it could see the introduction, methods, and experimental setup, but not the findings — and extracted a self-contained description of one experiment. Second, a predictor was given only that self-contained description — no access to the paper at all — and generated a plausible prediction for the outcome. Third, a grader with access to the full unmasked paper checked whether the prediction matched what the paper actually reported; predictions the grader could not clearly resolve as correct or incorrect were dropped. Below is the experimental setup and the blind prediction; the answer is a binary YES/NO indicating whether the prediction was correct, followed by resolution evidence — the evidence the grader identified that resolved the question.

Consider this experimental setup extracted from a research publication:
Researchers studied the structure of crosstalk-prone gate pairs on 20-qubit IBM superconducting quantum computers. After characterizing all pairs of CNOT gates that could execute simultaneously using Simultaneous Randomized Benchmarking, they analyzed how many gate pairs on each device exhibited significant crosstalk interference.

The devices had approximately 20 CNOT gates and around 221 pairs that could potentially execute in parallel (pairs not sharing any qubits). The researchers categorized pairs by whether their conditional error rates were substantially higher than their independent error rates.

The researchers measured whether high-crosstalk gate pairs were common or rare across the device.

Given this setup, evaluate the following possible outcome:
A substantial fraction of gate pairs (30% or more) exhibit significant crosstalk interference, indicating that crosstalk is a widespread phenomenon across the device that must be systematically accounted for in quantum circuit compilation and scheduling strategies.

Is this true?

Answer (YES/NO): NO